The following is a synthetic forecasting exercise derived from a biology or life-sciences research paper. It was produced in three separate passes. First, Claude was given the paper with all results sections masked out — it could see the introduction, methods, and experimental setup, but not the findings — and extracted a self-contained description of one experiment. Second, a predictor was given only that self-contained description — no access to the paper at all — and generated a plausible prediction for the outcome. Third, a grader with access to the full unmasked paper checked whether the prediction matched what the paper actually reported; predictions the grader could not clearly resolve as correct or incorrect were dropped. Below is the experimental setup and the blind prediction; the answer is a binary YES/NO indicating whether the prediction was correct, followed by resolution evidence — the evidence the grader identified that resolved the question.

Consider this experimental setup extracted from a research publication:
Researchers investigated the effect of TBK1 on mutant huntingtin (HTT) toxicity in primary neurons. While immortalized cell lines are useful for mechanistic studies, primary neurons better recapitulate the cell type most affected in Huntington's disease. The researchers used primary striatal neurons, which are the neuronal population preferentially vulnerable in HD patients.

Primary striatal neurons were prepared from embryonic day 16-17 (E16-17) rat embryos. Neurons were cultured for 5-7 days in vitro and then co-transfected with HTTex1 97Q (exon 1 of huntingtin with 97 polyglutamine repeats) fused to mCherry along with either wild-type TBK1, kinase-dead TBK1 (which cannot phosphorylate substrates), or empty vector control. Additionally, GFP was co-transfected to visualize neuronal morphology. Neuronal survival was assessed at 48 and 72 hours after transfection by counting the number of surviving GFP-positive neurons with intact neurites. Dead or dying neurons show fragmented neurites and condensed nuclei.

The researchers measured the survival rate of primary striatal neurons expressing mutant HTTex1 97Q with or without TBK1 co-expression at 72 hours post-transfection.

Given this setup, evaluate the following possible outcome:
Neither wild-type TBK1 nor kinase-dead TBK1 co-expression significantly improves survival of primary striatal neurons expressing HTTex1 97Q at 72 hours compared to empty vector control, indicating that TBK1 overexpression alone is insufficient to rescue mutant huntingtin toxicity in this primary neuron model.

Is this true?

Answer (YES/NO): NO